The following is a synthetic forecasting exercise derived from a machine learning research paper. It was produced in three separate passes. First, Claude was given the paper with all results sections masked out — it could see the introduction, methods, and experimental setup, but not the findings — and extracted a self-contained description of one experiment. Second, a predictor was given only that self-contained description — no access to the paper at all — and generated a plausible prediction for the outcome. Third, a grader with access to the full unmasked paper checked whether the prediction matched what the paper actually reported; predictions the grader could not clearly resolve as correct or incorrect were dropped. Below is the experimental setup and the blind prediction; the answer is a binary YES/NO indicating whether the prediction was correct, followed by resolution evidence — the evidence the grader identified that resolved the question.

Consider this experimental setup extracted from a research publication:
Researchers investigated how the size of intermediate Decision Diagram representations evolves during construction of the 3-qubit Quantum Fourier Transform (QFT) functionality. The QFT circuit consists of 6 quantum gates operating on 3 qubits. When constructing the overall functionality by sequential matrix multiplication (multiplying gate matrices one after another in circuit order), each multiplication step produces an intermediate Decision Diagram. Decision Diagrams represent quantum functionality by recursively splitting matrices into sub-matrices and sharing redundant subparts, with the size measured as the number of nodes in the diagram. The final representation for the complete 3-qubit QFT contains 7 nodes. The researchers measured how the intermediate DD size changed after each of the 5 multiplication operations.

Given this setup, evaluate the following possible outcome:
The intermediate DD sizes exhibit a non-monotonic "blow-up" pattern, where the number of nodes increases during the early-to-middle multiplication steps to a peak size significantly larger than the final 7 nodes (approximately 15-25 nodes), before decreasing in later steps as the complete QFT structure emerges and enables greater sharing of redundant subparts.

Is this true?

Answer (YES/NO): NO